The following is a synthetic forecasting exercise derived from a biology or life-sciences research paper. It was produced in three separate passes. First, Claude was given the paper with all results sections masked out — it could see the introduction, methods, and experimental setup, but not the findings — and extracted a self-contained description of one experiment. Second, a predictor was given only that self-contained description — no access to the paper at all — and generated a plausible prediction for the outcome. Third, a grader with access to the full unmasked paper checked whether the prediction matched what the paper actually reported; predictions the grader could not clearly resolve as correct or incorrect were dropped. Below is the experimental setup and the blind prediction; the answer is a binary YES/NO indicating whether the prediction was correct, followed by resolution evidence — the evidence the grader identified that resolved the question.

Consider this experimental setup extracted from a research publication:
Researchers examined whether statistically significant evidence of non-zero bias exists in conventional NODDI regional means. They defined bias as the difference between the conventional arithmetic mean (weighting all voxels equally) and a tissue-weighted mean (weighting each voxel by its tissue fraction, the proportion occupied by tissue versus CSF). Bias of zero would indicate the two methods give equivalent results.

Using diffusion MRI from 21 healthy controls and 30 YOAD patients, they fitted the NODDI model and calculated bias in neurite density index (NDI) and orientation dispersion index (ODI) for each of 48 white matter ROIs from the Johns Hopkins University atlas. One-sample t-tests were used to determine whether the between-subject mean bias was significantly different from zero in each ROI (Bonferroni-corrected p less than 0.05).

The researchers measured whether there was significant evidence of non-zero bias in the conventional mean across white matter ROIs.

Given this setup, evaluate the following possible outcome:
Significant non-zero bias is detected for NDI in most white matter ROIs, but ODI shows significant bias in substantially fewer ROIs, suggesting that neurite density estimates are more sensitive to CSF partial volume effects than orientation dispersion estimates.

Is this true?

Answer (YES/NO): NO